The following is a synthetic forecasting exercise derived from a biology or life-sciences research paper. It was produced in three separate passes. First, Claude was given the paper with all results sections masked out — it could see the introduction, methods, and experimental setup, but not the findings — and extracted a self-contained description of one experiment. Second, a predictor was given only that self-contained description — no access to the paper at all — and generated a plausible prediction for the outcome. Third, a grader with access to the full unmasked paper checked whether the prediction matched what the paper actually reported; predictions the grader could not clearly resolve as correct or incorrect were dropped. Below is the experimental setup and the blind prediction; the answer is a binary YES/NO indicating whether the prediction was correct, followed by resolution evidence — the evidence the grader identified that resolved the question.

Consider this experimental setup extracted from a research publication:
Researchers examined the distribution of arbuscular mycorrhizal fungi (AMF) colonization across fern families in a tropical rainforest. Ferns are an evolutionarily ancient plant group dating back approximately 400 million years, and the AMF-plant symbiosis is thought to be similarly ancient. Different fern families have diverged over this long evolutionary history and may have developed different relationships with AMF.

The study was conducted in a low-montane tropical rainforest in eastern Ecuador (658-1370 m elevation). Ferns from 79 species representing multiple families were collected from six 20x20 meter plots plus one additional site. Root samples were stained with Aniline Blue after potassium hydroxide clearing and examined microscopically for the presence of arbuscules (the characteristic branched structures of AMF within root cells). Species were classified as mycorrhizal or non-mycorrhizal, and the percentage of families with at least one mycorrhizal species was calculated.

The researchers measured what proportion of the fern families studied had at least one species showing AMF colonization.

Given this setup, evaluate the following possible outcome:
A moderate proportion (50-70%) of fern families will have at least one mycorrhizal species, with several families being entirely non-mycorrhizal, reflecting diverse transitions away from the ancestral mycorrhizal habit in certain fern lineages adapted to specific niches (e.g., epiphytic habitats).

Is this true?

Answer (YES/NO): YES